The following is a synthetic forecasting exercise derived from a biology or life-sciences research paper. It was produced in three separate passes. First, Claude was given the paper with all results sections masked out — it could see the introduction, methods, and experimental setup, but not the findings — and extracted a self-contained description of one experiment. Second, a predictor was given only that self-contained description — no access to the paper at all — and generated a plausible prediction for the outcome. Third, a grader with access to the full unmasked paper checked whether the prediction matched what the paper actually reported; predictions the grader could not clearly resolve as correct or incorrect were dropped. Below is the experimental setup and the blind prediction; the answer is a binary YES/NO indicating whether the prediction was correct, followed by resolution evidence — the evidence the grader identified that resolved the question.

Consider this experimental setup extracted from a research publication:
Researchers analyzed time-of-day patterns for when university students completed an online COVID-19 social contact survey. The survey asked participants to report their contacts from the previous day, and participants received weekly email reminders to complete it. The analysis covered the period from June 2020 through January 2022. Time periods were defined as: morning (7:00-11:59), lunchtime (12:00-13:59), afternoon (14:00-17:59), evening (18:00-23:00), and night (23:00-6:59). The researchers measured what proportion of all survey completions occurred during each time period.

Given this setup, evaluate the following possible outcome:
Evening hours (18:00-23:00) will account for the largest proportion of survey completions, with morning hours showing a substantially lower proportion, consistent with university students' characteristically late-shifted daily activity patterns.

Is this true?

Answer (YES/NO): NO